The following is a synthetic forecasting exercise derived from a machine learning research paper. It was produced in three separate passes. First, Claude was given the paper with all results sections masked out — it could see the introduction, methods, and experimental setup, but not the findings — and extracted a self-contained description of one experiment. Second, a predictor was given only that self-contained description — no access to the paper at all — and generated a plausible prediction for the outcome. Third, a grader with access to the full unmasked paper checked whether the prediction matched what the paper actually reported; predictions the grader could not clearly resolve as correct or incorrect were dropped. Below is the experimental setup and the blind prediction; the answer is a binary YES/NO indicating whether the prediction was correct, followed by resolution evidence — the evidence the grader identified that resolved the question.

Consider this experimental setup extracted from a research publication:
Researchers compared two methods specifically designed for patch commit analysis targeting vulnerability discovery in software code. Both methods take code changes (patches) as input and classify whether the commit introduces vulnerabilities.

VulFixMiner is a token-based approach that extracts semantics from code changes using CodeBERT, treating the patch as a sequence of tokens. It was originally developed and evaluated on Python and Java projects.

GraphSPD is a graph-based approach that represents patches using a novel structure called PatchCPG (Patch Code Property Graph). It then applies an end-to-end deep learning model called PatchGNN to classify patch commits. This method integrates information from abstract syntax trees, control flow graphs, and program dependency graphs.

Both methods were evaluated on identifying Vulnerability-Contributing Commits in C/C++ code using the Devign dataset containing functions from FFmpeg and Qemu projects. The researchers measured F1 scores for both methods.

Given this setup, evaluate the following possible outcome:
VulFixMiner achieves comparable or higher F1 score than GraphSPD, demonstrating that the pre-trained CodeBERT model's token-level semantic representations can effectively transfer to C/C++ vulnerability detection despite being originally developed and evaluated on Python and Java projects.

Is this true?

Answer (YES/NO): NO